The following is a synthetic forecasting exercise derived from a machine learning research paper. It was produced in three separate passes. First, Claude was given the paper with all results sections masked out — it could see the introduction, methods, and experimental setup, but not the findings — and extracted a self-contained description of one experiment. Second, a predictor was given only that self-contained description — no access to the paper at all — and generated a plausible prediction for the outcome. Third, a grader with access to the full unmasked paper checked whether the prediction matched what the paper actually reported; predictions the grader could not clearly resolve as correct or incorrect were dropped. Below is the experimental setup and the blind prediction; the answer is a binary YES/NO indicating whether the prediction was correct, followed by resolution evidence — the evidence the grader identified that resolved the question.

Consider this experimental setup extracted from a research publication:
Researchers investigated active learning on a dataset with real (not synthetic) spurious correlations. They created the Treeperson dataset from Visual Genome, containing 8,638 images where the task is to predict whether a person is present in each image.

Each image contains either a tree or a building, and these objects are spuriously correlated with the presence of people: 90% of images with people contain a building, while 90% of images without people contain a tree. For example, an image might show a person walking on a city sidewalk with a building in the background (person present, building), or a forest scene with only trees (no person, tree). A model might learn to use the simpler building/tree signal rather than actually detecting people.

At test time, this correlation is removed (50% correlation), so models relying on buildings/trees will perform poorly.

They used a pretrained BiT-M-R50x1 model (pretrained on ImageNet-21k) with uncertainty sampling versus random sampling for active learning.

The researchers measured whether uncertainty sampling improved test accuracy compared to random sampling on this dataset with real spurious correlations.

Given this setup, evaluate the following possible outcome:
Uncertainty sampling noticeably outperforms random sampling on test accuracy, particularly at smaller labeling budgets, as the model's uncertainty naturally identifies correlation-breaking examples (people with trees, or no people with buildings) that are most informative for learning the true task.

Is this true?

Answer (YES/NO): YES